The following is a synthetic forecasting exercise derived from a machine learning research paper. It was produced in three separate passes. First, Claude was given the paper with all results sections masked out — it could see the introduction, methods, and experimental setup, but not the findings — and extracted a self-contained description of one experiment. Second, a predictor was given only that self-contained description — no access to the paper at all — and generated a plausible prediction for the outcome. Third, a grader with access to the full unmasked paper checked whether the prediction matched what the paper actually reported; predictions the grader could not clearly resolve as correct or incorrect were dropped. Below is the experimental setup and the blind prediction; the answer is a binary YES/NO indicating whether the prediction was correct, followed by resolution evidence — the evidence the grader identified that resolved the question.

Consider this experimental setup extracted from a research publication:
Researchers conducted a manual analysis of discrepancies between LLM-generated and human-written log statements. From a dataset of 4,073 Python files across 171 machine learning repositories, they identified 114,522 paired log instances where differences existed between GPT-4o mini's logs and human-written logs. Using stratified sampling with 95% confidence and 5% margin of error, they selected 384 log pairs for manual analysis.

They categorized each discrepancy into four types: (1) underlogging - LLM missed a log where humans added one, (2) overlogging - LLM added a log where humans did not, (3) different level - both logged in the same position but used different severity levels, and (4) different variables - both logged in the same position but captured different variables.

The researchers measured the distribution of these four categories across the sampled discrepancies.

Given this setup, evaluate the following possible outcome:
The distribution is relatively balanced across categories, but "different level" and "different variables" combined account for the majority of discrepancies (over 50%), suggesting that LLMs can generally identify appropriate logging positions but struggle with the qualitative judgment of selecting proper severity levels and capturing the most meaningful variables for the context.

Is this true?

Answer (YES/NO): NO